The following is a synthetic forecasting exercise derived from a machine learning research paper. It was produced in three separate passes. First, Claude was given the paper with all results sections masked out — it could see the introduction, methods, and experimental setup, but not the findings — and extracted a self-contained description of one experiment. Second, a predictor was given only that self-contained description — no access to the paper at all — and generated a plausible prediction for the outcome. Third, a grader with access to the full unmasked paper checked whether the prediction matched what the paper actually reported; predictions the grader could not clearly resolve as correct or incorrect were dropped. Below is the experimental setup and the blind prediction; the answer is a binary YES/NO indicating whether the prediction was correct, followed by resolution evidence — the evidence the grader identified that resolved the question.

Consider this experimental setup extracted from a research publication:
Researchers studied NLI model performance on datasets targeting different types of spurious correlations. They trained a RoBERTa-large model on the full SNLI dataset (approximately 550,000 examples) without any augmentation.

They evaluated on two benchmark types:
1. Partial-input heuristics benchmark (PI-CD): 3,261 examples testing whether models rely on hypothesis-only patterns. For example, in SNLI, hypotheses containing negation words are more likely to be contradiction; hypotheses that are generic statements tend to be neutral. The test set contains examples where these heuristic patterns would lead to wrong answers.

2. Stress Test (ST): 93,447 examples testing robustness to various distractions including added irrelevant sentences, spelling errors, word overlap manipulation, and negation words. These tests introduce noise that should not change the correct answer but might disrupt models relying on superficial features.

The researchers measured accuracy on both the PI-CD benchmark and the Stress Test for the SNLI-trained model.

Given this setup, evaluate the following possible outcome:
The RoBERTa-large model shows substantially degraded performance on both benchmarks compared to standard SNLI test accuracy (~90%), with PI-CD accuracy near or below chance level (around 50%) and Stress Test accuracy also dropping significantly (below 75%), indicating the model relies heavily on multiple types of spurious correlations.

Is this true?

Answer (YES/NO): NO